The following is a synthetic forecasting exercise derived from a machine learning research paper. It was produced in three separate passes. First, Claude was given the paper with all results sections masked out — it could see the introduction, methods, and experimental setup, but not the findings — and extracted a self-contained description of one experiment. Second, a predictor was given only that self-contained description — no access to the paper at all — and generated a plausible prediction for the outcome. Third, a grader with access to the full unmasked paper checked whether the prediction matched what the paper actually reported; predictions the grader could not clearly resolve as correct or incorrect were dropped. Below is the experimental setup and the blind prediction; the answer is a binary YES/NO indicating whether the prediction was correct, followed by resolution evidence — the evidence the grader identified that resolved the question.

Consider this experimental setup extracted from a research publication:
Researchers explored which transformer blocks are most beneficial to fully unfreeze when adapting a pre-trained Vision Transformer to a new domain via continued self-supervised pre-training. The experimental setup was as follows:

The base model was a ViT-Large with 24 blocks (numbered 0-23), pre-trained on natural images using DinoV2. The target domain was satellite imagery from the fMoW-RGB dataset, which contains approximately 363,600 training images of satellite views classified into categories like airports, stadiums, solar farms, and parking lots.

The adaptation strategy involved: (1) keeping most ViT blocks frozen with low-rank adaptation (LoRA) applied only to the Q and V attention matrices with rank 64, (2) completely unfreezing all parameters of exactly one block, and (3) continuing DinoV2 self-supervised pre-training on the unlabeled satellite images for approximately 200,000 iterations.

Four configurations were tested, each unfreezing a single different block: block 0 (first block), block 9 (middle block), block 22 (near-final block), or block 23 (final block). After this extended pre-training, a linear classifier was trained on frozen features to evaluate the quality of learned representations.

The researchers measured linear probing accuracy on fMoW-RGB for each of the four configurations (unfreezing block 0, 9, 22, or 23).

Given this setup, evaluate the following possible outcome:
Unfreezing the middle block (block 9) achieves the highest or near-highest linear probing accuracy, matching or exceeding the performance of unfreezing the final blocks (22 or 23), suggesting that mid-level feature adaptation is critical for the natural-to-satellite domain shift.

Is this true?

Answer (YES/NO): NO